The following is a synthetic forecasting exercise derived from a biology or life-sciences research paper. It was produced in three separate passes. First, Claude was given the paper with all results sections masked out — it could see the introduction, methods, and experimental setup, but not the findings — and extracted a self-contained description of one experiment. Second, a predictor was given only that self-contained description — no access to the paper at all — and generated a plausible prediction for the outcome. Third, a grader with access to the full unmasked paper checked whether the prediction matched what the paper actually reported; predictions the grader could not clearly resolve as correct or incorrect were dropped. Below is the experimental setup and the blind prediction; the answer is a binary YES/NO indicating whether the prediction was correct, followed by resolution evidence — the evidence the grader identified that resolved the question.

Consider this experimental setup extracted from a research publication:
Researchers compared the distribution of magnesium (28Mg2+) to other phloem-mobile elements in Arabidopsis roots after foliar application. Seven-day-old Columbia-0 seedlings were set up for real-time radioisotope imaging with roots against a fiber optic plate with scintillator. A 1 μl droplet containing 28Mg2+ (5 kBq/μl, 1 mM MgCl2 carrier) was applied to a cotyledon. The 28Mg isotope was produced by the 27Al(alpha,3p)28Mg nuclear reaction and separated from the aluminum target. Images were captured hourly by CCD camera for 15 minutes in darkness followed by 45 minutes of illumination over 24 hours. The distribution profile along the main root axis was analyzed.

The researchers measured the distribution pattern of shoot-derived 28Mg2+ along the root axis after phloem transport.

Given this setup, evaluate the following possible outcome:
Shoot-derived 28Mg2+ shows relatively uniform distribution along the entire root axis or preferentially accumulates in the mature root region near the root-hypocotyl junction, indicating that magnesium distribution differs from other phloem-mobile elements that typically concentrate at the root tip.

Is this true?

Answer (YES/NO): NO